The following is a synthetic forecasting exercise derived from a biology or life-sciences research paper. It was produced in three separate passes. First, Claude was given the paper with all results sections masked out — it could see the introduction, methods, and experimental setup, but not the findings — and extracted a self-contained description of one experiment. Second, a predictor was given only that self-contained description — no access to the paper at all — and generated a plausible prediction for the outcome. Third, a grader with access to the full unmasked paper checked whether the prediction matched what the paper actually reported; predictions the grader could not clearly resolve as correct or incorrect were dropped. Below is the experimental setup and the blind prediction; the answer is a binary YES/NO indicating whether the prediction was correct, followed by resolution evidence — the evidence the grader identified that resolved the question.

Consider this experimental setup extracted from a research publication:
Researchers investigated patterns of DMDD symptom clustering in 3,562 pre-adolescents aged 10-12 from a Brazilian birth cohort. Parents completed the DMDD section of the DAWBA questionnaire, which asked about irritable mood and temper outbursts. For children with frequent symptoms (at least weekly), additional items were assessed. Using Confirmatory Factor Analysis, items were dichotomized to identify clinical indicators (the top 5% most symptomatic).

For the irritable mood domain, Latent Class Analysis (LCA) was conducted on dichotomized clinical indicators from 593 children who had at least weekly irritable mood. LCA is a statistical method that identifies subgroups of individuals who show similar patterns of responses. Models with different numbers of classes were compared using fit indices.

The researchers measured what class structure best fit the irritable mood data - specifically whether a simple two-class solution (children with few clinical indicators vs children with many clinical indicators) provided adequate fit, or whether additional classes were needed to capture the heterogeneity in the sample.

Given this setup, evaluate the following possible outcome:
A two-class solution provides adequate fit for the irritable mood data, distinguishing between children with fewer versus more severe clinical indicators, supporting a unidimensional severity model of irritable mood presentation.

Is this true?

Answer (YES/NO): YES